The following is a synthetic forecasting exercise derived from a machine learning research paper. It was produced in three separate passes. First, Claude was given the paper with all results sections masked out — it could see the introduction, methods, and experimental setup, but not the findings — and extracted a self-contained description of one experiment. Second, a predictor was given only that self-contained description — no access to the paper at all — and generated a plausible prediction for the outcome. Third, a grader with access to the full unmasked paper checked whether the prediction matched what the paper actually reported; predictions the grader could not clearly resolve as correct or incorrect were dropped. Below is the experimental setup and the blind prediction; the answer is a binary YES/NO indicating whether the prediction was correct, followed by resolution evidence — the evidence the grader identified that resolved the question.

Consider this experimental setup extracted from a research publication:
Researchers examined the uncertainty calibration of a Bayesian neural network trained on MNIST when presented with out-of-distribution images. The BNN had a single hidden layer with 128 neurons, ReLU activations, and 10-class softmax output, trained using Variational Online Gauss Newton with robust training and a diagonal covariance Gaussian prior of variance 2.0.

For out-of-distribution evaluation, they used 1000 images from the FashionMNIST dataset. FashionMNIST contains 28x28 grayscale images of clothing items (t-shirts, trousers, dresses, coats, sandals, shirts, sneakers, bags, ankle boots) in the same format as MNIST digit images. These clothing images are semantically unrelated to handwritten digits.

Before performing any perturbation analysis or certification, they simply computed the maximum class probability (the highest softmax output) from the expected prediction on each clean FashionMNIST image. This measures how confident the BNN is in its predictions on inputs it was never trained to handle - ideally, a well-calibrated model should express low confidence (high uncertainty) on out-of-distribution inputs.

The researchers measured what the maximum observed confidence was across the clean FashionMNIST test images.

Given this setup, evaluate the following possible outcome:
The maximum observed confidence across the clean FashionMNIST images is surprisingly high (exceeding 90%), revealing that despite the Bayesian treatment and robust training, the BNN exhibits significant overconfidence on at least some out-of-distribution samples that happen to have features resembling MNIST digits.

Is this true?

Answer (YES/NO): NO